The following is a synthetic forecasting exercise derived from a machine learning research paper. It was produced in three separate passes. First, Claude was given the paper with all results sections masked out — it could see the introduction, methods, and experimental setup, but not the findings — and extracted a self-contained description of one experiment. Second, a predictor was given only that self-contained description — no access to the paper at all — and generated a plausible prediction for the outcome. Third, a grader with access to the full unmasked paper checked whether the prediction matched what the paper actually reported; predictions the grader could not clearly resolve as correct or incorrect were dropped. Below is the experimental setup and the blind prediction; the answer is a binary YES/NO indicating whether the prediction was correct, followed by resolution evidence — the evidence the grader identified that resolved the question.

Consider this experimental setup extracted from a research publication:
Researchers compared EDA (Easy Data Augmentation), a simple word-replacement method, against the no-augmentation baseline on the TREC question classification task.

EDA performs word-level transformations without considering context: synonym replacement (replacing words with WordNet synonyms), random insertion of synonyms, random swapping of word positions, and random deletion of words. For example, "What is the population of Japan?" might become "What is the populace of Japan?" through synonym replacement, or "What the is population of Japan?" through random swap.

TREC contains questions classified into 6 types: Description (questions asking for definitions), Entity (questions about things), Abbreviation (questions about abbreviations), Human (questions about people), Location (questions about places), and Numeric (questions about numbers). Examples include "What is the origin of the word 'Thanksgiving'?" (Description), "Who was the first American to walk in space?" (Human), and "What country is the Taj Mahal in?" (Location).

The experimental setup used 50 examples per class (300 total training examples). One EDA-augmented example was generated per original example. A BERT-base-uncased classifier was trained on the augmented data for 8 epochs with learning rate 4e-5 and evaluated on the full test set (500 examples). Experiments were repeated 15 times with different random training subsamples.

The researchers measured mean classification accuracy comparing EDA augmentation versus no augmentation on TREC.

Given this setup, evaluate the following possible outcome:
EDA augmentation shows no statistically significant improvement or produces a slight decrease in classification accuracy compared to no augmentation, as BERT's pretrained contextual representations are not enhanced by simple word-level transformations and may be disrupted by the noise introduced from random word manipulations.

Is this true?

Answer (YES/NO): NO